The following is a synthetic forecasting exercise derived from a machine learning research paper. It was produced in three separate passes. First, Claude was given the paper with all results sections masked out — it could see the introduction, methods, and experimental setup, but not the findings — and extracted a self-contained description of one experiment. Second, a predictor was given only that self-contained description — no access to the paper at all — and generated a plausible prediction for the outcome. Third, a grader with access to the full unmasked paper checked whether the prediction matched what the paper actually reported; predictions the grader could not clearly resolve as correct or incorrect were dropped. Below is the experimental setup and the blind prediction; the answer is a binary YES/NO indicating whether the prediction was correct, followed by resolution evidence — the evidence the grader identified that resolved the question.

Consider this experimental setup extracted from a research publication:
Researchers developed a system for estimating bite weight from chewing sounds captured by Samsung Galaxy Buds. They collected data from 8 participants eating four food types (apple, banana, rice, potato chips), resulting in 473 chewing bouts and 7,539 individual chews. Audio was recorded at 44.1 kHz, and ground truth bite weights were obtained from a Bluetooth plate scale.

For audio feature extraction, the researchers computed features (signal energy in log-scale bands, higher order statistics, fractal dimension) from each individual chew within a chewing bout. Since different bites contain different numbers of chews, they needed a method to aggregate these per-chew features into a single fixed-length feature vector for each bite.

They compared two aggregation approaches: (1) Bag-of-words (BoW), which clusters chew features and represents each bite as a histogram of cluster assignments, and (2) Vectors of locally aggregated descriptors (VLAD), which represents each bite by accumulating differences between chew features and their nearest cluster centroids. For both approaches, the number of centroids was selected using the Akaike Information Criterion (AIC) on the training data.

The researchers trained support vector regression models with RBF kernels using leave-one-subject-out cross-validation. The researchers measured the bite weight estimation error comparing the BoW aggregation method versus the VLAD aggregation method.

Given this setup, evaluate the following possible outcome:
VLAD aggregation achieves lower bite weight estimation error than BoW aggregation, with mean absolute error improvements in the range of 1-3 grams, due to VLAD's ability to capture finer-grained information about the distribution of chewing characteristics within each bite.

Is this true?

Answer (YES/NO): NO